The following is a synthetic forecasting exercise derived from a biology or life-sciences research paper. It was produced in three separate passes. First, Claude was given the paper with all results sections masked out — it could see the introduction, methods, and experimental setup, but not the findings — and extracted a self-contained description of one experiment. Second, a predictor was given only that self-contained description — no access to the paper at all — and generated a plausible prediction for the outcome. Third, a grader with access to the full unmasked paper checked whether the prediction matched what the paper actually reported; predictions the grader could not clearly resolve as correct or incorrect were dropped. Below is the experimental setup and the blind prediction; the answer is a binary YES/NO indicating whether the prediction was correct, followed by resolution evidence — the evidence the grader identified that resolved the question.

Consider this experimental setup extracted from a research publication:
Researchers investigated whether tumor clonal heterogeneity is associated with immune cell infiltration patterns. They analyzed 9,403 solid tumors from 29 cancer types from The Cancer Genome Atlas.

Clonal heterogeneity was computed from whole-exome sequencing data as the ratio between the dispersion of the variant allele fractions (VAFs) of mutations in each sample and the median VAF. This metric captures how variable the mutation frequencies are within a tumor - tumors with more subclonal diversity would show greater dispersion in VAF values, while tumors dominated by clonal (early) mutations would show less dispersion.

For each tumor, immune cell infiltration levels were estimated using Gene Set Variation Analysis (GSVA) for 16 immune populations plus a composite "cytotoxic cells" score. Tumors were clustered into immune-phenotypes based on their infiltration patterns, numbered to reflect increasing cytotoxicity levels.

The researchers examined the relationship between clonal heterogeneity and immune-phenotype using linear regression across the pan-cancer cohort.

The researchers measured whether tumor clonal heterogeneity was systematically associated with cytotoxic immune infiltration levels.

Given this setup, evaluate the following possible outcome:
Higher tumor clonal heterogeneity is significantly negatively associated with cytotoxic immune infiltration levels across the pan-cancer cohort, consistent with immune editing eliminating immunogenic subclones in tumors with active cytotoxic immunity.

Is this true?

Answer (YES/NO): YES